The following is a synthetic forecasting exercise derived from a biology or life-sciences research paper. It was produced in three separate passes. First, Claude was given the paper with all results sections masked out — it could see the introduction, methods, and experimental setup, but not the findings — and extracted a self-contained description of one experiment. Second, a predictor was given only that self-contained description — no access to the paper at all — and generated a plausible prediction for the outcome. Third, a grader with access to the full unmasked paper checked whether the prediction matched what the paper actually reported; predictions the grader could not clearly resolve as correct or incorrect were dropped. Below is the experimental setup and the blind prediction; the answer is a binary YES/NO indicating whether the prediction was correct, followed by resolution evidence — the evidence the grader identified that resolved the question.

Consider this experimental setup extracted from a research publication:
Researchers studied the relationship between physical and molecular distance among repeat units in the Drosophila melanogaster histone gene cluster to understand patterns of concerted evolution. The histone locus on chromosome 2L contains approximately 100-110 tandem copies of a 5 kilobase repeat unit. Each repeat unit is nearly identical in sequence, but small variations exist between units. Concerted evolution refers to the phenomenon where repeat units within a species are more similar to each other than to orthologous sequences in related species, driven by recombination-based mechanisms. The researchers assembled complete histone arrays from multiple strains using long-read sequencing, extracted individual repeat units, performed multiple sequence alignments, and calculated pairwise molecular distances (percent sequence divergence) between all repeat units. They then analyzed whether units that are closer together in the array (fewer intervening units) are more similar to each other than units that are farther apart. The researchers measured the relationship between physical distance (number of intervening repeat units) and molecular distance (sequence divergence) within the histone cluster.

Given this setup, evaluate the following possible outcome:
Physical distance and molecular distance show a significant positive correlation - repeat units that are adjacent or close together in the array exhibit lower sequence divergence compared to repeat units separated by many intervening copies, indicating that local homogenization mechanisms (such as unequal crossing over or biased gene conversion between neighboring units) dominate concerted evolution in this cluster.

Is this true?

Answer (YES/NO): YES